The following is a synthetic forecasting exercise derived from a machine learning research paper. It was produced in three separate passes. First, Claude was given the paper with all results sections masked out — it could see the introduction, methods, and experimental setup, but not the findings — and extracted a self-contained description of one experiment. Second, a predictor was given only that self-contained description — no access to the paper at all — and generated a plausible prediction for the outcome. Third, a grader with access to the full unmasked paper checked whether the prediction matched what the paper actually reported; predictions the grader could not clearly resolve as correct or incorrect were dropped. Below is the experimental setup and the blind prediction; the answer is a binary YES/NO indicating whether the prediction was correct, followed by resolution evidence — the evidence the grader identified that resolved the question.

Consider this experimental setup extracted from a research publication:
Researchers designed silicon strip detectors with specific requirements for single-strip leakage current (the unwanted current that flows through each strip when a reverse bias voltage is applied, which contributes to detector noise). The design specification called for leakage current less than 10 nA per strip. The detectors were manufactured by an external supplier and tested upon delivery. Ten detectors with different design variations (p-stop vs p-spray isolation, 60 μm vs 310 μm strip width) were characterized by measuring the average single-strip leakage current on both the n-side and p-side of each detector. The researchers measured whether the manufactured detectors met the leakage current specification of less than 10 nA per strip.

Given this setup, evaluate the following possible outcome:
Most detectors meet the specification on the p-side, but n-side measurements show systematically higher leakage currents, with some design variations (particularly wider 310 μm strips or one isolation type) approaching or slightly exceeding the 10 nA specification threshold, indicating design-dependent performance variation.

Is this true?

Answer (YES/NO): NO